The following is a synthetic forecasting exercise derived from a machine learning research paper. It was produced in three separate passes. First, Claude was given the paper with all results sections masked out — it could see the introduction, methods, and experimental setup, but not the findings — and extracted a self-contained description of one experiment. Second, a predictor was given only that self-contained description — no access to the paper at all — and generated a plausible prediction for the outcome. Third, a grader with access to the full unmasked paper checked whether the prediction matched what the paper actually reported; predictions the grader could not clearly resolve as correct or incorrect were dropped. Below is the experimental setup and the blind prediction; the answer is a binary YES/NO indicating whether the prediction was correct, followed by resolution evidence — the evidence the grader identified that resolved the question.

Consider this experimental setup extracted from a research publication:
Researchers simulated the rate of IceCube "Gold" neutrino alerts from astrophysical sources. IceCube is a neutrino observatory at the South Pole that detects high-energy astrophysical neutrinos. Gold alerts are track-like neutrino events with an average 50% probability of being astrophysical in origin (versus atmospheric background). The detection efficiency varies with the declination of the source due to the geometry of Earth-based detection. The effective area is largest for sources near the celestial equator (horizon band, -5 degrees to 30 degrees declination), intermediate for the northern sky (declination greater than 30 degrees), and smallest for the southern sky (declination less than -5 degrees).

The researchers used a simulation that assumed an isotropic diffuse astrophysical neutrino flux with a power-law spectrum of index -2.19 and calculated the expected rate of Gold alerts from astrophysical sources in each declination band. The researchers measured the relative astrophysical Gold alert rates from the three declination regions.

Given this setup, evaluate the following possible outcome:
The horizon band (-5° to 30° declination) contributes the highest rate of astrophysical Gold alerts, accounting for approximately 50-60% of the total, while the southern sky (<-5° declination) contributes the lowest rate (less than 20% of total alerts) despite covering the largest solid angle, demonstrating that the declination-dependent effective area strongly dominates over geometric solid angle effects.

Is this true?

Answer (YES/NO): NO